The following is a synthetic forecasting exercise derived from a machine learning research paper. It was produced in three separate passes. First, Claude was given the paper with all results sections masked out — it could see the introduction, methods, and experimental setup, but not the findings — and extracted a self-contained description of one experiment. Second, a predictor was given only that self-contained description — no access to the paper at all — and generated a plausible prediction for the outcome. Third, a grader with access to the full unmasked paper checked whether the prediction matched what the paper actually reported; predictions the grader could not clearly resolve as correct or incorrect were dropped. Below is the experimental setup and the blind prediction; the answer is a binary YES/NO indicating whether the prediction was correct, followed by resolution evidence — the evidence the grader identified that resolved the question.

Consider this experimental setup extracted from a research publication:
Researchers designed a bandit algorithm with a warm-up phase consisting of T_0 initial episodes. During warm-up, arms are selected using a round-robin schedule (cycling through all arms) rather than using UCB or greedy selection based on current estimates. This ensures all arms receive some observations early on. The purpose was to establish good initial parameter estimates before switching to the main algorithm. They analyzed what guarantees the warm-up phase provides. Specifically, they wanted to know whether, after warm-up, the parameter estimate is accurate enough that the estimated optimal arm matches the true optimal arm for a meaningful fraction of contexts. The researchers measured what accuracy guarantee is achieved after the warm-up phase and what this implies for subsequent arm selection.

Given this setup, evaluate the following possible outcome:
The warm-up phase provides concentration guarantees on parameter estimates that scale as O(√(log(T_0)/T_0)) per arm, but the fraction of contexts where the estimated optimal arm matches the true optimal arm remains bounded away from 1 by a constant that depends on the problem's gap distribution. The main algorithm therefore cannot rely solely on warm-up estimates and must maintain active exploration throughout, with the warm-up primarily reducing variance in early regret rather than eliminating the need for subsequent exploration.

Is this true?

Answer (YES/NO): NO